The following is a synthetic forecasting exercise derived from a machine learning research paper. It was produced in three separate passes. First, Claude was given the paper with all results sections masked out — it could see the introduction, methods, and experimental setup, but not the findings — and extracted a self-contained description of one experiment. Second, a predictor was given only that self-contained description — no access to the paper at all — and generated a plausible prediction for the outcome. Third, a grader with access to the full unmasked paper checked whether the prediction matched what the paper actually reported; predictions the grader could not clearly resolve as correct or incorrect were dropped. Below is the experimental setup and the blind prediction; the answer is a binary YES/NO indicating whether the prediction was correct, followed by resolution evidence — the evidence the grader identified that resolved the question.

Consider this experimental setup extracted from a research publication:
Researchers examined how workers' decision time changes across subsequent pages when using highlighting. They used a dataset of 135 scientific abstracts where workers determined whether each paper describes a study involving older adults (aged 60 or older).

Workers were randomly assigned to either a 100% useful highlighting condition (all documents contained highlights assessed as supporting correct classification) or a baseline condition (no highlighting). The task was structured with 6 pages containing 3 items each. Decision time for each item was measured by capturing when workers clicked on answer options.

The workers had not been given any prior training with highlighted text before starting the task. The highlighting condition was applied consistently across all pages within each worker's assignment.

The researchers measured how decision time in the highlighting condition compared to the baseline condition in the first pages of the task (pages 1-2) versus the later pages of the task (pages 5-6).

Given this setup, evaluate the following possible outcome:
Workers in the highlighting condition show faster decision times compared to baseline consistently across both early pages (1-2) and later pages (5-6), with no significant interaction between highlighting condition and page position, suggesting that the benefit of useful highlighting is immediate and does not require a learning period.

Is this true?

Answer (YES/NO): NO